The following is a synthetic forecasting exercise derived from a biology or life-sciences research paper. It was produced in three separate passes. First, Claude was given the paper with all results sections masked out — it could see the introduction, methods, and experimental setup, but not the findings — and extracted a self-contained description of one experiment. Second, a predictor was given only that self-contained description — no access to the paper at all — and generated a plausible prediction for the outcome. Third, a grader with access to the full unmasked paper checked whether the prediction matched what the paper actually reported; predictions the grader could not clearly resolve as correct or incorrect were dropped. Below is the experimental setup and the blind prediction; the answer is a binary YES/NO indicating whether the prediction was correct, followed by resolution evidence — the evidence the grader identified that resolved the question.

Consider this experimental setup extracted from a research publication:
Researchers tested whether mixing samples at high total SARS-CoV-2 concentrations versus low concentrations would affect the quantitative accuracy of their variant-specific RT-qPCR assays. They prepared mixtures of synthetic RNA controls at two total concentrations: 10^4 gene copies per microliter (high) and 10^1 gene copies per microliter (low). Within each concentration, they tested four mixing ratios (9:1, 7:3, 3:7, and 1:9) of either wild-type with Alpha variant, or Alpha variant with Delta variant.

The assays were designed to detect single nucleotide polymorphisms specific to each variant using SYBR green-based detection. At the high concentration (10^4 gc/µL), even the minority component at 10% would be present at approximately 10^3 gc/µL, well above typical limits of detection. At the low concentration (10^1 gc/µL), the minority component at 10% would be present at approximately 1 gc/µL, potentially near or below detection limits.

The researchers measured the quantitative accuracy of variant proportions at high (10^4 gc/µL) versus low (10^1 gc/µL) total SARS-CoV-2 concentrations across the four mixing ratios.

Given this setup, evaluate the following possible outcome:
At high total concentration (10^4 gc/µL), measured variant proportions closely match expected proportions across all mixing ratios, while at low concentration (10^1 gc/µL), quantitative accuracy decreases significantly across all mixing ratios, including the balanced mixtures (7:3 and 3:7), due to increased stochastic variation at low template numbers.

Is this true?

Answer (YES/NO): NO